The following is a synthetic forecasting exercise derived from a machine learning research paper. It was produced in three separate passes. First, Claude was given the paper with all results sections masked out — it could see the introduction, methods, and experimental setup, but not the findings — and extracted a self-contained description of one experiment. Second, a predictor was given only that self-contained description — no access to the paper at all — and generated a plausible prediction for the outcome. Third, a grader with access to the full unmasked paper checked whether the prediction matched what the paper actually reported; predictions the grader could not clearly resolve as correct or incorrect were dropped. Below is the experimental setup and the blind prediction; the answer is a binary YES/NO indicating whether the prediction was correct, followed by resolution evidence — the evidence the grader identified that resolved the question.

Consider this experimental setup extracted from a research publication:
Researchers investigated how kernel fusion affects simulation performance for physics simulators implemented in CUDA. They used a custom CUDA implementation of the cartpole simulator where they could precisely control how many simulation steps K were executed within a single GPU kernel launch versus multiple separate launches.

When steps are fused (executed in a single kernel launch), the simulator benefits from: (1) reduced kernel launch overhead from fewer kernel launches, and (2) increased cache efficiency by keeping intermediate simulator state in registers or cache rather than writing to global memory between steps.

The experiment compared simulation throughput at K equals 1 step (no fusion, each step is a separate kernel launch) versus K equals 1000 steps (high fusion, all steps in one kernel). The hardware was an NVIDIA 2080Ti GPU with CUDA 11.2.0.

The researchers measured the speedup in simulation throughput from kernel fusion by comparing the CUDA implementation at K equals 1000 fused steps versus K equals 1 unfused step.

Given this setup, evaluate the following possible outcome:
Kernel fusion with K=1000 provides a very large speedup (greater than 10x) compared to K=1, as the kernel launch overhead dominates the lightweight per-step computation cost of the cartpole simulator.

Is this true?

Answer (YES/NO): YES